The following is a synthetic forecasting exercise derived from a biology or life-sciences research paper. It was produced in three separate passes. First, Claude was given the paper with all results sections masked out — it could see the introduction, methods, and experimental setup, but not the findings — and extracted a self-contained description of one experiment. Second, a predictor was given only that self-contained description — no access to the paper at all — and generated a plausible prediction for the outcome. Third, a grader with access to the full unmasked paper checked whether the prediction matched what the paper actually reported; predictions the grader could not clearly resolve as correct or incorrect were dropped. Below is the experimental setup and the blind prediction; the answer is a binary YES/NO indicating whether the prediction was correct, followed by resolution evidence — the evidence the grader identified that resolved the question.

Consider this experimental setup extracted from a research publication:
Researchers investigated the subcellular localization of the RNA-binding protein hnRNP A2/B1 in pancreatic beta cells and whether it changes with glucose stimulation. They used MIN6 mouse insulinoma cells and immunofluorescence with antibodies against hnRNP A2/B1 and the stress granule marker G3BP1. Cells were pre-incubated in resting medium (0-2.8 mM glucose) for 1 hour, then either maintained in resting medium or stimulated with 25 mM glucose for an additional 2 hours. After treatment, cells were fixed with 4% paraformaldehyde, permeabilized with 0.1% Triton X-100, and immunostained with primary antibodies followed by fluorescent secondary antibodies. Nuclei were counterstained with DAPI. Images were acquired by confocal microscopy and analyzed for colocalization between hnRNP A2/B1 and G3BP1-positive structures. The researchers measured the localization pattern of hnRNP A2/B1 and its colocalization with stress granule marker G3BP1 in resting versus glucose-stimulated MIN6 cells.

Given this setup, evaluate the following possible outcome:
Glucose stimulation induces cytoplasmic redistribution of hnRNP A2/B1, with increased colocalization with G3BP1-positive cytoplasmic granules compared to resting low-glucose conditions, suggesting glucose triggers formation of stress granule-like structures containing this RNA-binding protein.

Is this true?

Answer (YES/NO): NO